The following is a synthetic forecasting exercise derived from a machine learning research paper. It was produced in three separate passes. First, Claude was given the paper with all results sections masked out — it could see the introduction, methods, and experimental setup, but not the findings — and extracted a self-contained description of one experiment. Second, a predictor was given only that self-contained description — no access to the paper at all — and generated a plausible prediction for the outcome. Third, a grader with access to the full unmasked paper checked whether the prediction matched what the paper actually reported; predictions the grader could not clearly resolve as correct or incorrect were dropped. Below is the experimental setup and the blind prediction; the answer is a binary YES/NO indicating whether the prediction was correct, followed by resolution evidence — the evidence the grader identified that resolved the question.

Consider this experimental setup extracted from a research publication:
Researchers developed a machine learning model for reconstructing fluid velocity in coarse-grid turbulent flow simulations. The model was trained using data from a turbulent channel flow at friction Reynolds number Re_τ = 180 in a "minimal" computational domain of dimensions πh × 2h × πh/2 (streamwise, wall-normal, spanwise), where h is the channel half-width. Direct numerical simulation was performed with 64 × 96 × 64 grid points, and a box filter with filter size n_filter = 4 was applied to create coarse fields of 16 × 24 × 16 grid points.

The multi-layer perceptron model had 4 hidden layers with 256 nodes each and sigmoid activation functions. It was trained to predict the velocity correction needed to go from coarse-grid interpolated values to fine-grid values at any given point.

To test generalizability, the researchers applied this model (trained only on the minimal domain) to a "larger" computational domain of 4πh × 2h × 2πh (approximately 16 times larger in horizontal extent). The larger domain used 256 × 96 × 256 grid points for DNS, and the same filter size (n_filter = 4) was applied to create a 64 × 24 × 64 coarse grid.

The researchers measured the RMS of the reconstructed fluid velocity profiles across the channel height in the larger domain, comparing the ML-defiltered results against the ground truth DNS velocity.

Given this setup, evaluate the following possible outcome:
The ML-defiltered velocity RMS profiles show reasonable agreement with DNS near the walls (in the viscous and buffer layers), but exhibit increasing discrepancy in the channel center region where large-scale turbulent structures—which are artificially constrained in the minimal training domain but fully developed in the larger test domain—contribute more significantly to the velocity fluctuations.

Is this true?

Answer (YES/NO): NO